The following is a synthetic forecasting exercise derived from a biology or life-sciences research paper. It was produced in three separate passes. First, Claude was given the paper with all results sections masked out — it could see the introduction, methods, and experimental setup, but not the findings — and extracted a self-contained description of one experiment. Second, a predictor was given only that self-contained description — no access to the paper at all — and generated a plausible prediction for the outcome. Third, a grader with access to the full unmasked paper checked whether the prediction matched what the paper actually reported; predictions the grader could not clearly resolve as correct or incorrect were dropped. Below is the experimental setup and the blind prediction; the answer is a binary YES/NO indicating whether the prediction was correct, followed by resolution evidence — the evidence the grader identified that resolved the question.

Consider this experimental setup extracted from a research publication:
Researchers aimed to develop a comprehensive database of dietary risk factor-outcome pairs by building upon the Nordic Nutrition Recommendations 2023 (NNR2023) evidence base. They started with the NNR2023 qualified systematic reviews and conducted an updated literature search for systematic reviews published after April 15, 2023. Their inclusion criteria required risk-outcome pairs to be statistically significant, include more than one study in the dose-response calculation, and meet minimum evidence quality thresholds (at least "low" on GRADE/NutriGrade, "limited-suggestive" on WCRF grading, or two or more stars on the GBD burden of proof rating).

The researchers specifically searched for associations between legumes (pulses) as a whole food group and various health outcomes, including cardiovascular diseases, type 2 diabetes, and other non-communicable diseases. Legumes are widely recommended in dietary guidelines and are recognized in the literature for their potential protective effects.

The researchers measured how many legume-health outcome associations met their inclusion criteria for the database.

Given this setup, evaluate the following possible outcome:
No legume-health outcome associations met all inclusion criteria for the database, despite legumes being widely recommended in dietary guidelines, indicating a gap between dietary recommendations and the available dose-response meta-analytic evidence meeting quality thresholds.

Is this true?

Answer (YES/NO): YES